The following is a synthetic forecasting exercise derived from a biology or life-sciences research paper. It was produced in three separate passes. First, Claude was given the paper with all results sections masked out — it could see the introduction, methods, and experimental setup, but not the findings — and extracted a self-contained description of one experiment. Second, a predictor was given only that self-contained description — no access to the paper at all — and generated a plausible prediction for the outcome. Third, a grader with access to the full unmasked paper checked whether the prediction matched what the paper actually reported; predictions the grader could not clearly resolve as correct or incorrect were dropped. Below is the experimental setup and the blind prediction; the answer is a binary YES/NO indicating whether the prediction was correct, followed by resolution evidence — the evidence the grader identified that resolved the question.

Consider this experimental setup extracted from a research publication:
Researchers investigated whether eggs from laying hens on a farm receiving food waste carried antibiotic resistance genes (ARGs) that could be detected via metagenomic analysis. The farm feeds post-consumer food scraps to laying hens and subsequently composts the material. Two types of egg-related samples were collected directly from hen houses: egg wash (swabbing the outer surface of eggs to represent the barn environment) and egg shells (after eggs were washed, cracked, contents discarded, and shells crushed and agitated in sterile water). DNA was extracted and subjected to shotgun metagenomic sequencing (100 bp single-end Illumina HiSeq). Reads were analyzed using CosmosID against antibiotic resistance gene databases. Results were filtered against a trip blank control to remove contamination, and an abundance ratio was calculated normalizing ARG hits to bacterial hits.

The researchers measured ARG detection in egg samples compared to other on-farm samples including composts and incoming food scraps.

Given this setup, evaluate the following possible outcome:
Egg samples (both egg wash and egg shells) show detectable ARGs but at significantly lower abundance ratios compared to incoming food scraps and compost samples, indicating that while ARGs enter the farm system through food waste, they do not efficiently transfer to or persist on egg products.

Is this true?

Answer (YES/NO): NO